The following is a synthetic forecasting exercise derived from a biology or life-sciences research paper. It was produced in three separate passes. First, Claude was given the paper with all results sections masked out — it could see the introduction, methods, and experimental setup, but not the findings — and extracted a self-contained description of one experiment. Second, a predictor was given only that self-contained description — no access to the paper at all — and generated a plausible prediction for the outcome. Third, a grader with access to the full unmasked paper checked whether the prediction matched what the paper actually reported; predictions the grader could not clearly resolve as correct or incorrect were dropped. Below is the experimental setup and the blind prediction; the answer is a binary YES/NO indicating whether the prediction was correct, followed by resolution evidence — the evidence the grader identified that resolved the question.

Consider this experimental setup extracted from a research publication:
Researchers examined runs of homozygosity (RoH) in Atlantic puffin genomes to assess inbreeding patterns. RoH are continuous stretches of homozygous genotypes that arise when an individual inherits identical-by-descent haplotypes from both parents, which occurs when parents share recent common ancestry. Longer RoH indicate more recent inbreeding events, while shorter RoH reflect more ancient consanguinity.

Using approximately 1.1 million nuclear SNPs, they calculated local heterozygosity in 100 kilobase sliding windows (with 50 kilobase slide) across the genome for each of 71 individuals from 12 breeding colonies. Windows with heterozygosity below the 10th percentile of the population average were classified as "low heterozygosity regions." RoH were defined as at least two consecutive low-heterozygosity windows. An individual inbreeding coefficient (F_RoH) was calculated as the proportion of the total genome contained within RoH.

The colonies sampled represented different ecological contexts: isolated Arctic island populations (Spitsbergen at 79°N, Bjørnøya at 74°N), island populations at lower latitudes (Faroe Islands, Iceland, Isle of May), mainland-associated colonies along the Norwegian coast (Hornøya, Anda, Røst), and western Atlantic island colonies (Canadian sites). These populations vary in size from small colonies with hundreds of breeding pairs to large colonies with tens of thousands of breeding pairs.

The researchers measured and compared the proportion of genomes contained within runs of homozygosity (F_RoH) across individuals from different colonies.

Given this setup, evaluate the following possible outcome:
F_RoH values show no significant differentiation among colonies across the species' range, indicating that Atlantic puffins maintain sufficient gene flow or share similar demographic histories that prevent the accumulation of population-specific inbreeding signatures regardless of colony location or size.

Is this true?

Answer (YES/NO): NO